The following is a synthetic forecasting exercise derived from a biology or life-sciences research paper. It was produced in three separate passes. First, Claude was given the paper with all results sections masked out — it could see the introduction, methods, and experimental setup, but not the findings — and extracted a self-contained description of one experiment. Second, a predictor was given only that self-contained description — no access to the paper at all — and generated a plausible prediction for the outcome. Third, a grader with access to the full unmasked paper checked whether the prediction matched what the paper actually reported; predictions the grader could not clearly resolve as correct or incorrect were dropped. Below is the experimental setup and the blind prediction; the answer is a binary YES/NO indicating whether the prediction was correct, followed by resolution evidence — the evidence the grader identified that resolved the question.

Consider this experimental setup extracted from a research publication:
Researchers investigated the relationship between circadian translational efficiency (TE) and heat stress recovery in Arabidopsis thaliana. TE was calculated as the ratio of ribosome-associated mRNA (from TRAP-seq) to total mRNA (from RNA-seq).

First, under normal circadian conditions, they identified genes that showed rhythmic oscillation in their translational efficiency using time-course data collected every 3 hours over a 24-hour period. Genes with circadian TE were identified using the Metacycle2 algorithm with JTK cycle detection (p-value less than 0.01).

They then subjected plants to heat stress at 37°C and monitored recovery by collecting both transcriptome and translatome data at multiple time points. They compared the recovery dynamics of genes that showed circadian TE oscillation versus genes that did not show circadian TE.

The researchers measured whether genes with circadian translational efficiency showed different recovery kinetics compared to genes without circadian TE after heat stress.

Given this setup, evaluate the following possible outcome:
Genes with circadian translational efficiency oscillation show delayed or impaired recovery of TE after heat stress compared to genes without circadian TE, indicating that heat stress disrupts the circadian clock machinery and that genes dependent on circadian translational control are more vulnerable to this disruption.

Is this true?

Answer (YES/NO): NO